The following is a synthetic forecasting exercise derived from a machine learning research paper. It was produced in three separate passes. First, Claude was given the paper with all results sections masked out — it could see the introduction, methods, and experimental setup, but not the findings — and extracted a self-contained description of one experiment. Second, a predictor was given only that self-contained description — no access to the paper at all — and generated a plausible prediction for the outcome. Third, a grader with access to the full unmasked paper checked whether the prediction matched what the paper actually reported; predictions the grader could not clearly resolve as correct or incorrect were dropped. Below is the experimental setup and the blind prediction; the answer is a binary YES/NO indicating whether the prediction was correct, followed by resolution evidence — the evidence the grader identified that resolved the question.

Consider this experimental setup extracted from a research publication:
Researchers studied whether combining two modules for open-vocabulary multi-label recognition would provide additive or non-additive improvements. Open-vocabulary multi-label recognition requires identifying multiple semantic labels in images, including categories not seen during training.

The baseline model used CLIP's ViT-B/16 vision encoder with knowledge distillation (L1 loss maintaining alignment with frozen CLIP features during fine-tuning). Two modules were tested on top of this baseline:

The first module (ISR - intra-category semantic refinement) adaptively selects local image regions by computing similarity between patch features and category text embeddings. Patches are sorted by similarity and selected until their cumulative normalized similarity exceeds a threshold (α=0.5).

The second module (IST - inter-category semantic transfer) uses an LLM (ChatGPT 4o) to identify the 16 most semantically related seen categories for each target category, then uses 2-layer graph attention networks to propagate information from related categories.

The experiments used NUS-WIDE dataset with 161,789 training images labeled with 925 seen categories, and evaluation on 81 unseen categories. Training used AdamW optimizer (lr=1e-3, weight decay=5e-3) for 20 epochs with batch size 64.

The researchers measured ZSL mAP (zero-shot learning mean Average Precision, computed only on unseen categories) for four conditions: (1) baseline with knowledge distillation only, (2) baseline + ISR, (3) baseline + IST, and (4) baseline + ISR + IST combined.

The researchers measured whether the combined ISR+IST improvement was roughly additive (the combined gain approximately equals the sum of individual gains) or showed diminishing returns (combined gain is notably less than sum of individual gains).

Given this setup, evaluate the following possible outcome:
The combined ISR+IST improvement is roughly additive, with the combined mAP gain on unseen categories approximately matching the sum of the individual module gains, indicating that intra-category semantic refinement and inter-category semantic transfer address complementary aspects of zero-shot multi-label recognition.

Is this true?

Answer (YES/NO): NO